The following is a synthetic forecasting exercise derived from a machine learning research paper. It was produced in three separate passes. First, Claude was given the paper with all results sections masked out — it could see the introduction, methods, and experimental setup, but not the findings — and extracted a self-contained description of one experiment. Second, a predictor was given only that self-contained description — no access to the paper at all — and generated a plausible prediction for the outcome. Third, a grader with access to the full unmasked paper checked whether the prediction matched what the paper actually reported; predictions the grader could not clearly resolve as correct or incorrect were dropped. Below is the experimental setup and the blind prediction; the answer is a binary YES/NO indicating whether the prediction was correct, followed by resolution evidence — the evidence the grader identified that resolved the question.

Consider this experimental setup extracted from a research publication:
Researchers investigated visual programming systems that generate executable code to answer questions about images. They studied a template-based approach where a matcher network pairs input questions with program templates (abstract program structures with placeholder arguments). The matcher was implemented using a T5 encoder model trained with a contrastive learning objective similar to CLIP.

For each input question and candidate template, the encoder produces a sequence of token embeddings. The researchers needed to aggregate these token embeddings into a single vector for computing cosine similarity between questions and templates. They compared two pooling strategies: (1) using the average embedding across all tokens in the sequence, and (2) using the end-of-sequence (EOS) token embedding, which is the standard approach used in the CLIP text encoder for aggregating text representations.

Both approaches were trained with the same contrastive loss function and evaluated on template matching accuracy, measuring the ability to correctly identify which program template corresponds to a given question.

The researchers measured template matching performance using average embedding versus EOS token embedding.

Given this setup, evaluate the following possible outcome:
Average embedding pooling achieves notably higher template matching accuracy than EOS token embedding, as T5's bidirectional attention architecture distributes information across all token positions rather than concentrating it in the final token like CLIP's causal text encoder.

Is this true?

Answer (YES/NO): NO